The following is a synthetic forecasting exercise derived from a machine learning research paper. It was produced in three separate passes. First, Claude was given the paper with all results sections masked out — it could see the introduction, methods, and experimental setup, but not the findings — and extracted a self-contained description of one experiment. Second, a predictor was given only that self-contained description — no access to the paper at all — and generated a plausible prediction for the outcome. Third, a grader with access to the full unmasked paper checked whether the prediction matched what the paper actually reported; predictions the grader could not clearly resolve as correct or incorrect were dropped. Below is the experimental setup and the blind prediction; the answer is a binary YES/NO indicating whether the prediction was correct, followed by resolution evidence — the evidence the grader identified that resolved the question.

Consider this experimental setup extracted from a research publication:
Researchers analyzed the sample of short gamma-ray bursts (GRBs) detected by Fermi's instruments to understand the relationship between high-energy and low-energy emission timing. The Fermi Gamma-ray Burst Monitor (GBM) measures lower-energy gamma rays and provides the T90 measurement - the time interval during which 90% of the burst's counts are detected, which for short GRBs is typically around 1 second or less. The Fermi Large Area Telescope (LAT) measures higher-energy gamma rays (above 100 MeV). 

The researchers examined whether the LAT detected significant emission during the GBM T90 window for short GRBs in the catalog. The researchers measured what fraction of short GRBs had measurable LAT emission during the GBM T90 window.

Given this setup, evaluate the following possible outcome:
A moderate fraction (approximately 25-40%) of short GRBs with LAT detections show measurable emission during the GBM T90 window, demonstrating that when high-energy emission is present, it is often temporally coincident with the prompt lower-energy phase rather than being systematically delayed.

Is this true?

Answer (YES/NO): NO